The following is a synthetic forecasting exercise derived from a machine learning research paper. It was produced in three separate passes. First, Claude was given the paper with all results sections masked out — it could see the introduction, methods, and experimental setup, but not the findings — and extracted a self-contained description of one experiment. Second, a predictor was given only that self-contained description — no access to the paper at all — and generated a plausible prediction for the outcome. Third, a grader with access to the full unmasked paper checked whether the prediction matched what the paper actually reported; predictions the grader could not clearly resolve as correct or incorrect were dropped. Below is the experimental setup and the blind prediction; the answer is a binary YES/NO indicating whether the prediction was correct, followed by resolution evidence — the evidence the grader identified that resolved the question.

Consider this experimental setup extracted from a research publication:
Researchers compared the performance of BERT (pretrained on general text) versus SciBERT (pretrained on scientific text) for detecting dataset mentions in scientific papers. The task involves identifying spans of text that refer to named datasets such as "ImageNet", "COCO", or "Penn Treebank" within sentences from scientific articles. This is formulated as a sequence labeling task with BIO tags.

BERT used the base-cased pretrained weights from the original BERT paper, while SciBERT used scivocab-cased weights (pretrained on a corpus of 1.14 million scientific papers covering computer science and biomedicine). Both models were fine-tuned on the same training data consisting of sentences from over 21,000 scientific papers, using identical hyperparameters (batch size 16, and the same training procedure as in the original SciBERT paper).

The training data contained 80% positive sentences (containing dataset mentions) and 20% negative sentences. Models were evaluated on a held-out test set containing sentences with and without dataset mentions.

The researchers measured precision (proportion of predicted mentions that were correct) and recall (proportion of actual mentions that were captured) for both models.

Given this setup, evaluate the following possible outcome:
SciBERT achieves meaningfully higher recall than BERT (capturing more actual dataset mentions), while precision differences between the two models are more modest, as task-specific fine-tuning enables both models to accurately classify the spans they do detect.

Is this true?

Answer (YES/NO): NO